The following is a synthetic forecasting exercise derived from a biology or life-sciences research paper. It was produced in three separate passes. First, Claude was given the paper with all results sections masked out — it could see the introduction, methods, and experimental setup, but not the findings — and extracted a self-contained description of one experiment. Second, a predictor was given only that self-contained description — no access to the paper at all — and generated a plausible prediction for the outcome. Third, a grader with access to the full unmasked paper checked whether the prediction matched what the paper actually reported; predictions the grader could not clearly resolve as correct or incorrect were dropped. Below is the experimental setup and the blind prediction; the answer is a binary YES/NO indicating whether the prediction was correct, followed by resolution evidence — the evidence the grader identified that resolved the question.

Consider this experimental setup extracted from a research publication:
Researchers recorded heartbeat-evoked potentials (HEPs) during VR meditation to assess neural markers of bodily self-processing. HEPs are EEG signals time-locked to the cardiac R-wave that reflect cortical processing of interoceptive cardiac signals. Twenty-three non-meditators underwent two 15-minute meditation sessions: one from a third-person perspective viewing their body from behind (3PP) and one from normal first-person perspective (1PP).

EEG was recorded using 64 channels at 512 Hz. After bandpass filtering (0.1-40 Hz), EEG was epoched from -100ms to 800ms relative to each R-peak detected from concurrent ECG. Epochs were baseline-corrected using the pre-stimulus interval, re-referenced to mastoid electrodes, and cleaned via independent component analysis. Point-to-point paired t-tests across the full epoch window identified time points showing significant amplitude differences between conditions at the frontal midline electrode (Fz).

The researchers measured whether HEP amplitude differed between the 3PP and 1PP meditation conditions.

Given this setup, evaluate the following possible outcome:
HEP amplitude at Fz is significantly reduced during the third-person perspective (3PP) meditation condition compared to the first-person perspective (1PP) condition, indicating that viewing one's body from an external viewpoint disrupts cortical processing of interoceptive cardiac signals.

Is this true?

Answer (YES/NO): YES